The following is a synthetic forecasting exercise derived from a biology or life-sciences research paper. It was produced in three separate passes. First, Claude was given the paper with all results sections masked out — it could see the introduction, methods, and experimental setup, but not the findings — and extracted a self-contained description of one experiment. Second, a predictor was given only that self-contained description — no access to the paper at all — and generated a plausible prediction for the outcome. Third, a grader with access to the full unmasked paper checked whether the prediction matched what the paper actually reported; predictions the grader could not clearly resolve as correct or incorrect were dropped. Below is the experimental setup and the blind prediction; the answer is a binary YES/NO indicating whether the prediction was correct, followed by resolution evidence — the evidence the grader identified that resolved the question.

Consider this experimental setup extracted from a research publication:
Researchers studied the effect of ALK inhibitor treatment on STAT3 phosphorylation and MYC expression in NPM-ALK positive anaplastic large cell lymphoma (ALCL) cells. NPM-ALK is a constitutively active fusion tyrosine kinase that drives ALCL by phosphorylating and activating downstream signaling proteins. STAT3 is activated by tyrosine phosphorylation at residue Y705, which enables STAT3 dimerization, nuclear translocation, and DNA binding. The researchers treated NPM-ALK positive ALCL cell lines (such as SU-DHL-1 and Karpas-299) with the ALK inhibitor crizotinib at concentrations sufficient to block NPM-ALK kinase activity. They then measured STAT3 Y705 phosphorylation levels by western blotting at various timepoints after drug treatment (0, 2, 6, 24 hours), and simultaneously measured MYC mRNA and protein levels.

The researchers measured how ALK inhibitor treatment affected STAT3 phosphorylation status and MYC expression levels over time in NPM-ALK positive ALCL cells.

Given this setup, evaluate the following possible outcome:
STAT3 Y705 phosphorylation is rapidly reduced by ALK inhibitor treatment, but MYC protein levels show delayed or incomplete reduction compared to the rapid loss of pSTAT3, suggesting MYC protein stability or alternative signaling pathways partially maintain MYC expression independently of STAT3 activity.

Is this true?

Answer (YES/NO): NO